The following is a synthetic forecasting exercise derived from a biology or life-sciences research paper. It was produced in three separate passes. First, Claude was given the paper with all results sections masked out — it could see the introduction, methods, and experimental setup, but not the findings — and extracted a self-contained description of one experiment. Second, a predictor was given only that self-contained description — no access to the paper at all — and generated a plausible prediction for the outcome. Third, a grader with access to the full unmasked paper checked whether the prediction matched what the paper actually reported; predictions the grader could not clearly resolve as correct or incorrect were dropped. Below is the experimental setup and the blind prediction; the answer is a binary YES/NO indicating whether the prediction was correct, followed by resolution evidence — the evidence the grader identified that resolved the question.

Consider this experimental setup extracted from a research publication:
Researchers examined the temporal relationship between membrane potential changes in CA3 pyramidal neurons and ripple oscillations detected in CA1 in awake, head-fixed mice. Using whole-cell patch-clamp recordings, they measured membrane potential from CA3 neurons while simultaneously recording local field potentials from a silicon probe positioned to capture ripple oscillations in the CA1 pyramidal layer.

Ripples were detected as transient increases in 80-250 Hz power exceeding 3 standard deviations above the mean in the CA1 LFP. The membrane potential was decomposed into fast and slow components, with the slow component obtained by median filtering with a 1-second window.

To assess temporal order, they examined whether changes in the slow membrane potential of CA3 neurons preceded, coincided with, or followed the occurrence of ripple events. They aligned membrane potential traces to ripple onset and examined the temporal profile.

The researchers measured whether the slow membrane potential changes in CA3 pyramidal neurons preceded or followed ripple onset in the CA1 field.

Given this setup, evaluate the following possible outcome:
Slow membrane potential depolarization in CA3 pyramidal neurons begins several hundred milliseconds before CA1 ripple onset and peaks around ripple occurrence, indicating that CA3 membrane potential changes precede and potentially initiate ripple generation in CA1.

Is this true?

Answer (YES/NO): NO